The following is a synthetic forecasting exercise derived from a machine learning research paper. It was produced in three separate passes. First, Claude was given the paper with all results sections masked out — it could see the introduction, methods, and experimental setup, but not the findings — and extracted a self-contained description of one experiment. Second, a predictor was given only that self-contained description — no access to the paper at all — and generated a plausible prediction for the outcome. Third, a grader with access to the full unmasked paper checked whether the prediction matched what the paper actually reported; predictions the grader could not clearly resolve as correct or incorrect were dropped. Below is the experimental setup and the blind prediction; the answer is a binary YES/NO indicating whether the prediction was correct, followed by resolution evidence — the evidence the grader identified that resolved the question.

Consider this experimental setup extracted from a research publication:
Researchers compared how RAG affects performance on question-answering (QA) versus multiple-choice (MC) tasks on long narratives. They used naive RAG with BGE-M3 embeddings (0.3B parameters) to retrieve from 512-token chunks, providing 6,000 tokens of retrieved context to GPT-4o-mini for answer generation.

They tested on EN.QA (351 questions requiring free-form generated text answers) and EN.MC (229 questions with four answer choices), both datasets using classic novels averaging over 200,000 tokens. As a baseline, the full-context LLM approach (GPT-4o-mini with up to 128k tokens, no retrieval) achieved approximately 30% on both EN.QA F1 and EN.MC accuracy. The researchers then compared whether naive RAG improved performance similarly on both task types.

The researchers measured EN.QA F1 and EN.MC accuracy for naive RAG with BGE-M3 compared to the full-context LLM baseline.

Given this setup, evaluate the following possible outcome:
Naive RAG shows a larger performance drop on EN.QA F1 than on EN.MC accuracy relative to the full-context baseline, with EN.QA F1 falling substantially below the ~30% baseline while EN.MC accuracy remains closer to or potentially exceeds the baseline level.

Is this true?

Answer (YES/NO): YES